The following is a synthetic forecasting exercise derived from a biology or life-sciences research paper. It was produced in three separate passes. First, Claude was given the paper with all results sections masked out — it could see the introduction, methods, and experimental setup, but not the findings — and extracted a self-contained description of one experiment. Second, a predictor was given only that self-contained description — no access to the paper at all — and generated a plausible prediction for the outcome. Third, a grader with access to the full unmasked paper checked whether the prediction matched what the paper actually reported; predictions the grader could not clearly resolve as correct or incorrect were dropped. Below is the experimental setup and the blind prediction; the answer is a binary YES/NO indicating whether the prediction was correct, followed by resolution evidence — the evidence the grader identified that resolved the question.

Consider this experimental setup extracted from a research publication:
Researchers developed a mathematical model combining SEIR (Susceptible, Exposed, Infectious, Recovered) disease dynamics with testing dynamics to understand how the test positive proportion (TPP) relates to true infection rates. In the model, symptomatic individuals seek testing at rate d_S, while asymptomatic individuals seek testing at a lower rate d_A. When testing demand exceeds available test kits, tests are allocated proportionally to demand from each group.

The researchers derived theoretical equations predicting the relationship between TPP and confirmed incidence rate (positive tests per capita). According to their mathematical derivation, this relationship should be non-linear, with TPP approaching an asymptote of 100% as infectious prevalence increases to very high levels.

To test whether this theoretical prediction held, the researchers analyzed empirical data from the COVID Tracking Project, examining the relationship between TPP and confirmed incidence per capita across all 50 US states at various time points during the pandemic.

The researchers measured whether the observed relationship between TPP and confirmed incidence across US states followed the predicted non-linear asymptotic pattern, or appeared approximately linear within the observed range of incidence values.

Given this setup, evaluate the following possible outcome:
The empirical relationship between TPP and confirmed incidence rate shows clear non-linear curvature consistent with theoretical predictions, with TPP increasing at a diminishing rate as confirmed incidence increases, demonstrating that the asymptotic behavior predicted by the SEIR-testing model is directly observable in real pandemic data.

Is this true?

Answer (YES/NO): NO